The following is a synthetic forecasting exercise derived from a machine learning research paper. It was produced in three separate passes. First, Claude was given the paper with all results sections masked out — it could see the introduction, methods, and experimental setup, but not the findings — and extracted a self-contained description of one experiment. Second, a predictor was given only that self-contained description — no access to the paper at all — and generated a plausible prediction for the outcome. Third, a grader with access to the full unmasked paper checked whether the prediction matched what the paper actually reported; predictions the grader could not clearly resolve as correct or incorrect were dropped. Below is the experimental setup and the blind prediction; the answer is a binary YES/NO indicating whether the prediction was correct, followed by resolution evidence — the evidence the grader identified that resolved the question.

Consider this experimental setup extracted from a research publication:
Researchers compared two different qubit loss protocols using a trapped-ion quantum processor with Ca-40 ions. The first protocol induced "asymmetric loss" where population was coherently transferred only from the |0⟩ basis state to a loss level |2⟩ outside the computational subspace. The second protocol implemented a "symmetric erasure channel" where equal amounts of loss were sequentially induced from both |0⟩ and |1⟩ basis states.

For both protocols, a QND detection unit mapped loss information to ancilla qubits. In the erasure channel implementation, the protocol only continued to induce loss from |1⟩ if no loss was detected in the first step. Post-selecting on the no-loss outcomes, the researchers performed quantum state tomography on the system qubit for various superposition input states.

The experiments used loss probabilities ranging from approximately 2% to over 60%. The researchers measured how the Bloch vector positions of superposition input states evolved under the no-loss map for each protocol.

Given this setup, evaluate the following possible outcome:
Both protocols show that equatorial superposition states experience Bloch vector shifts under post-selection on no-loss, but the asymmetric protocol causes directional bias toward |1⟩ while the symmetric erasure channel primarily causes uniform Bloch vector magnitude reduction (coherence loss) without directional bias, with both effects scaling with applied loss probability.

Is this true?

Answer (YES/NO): NO